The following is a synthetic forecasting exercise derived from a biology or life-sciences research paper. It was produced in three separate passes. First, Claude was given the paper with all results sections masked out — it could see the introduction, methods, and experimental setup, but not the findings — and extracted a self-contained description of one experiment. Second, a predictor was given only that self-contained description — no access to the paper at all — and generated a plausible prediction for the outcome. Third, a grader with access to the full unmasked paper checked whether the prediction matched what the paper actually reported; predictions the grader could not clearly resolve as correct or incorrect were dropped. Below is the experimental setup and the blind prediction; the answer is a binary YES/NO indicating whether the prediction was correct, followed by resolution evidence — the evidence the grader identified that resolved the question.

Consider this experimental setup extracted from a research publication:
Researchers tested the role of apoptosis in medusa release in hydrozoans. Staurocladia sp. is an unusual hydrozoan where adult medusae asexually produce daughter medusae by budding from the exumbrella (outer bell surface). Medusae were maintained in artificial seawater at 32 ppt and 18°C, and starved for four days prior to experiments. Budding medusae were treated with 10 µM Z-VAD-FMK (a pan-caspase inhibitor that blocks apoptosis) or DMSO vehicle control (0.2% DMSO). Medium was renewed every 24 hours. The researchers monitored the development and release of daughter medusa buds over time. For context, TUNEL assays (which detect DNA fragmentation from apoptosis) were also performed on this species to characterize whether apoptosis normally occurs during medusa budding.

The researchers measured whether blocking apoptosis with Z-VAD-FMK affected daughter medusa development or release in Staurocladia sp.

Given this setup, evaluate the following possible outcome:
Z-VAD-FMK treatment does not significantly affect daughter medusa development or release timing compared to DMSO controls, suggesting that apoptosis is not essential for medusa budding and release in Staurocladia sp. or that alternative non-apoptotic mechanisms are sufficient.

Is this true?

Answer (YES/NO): YES